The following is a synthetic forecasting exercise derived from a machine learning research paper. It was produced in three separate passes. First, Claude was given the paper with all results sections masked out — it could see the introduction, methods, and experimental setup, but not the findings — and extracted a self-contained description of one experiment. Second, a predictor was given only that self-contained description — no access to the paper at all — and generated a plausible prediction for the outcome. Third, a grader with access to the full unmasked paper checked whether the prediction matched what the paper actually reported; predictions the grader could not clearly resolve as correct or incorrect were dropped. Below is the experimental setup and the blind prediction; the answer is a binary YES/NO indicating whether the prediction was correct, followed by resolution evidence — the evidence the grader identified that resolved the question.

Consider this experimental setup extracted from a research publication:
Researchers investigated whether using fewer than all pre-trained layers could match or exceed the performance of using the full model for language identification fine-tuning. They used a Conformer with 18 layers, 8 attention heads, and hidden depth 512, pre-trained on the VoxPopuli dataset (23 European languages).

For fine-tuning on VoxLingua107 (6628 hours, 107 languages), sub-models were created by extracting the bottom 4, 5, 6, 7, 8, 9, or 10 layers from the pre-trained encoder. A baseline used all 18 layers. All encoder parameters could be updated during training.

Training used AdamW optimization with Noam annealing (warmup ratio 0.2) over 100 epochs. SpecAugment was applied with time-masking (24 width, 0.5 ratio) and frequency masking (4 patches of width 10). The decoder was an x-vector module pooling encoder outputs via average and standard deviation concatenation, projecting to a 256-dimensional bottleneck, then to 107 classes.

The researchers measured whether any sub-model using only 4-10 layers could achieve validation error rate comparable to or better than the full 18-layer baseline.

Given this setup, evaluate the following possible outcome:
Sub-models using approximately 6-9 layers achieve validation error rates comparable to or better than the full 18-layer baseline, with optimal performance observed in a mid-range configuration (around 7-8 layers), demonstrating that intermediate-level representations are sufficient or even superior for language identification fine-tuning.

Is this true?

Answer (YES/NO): NO